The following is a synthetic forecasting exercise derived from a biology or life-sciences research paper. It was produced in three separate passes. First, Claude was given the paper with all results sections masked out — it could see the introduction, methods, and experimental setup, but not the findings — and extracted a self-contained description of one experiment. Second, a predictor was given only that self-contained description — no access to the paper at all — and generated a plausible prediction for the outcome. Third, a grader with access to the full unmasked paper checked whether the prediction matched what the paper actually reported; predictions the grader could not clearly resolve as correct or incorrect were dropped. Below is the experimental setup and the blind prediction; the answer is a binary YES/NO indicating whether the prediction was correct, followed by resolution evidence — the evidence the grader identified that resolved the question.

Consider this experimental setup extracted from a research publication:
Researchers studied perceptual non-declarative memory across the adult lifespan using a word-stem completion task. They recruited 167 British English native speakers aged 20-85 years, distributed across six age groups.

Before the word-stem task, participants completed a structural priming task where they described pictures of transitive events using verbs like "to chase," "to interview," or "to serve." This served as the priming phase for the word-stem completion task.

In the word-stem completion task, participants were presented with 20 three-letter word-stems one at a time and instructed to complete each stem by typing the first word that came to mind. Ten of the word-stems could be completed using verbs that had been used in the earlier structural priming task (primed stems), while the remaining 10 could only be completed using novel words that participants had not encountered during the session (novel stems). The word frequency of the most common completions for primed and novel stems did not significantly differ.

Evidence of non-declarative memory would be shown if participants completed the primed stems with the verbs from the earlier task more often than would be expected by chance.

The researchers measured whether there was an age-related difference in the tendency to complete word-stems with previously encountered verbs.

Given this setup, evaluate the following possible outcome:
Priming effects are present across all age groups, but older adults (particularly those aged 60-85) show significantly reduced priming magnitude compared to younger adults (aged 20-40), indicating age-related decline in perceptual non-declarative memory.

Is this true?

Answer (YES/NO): NO